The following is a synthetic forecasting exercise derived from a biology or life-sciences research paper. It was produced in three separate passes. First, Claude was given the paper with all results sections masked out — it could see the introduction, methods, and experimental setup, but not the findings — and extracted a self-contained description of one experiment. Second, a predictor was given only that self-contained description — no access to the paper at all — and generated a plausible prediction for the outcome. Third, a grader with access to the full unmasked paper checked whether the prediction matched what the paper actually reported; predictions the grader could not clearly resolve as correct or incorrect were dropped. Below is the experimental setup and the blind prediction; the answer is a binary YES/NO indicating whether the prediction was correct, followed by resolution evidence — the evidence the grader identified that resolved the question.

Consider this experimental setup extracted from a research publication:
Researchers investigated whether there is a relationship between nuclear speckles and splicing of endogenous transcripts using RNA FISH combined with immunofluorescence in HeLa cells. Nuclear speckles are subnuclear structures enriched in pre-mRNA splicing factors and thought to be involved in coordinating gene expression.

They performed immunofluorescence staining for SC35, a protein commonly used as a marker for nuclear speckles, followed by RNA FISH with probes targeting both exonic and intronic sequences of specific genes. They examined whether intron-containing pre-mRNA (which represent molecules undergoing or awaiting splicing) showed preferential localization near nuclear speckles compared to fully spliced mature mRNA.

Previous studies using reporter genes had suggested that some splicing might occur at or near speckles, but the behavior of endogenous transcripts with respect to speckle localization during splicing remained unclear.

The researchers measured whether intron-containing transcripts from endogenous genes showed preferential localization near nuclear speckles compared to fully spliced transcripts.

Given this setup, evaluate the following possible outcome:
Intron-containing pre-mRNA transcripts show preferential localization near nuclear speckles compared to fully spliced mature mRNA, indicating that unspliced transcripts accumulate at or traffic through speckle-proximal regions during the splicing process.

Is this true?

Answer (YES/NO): NO